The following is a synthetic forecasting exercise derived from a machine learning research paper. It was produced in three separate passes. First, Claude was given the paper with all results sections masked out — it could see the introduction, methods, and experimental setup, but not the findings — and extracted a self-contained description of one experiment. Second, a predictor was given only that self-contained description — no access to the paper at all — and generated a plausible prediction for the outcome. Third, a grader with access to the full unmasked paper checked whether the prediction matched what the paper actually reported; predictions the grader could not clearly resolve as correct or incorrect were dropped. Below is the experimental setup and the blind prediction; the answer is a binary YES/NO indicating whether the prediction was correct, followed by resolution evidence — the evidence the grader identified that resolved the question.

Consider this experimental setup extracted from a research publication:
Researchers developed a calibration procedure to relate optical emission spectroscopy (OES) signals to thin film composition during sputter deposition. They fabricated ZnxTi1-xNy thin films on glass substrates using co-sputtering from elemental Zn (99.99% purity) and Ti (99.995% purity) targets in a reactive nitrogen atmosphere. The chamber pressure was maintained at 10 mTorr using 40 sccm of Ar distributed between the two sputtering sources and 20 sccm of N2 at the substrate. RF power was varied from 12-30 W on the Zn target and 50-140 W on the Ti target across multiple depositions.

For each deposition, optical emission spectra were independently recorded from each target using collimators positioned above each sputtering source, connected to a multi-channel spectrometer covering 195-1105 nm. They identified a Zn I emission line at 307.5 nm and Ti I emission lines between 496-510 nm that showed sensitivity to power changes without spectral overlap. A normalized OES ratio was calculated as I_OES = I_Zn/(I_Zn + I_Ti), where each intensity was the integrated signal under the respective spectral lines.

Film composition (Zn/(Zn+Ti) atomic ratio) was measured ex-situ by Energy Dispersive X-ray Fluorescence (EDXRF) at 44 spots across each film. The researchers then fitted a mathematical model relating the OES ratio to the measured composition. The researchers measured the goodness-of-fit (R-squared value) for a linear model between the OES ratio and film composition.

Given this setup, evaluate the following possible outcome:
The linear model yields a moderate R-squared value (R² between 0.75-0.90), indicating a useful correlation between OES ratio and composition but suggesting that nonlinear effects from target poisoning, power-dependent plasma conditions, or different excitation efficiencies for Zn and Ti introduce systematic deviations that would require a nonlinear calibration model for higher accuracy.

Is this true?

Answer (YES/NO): NO